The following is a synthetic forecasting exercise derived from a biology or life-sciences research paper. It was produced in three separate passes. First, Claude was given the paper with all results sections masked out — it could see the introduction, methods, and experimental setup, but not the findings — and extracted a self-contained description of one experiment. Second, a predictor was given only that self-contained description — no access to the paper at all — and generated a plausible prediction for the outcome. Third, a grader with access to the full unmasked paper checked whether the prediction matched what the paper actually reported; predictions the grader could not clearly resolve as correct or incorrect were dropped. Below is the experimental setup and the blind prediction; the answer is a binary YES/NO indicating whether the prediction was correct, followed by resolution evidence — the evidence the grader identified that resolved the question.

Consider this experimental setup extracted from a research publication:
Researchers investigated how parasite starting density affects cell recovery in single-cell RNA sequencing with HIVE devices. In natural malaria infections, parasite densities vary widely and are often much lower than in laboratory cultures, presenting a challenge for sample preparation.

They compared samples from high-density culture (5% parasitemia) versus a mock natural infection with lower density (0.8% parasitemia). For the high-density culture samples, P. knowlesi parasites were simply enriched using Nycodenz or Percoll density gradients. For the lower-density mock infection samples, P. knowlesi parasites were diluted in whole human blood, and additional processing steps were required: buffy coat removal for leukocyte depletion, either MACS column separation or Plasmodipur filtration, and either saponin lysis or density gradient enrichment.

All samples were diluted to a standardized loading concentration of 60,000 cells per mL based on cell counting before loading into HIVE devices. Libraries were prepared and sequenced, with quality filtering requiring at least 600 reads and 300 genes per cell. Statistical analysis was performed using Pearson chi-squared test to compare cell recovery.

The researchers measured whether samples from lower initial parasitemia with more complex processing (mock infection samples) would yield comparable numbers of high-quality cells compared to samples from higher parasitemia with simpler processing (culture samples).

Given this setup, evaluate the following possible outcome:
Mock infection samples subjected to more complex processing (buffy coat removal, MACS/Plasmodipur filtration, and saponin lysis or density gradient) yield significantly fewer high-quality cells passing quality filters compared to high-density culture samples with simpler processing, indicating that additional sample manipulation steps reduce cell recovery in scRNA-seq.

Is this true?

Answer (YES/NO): NO